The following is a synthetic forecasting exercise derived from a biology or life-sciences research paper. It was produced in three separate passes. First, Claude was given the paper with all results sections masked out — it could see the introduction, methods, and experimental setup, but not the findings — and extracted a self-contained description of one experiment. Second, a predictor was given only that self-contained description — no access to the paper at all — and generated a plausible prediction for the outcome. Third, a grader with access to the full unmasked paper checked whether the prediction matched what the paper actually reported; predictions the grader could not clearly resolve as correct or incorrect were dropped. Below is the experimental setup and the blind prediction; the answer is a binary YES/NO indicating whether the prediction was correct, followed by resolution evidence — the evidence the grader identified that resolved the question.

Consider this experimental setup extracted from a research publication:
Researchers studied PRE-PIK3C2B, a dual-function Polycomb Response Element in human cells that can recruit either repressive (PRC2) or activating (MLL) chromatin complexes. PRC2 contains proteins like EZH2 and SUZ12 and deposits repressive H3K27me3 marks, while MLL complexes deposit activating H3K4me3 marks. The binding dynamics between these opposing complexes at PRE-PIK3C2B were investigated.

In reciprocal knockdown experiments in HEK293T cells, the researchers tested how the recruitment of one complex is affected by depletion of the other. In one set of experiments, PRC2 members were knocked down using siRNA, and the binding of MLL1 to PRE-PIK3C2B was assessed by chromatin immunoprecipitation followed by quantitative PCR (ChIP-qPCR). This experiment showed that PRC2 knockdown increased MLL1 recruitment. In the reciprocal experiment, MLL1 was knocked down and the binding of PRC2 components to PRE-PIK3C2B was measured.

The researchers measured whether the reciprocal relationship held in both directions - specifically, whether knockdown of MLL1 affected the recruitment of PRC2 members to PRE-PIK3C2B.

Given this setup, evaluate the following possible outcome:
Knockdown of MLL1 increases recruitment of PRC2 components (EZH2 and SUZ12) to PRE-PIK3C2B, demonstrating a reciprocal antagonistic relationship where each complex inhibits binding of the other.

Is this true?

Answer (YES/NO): YES